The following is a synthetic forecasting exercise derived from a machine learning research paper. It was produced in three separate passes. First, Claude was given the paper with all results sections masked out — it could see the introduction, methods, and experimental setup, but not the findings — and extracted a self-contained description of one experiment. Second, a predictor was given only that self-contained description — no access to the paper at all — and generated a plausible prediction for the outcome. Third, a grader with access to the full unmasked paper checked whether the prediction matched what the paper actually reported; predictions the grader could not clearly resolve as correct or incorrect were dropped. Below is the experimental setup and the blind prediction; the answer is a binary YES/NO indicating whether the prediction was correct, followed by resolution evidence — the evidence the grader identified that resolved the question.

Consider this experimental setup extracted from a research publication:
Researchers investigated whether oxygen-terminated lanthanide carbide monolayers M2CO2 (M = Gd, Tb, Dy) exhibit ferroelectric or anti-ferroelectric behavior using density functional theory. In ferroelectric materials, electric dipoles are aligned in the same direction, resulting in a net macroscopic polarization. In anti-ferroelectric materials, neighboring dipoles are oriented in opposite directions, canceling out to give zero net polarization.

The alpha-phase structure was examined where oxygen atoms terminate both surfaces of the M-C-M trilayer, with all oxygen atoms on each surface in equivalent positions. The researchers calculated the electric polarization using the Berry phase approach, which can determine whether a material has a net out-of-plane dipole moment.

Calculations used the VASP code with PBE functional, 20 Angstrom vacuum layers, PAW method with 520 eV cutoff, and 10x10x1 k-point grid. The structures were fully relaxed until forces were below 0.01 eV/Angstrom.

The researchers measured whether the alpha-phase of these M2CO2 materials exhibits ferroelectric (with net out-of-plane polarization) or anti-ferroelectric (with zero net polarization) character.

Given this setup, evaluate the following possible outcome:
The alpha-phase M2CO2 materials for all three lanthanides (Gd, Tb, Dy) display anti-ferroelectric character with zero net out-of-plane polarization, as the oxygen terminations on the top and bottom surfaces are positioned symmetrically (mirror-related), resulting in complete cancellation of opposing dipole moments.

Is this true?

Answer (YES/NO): NO